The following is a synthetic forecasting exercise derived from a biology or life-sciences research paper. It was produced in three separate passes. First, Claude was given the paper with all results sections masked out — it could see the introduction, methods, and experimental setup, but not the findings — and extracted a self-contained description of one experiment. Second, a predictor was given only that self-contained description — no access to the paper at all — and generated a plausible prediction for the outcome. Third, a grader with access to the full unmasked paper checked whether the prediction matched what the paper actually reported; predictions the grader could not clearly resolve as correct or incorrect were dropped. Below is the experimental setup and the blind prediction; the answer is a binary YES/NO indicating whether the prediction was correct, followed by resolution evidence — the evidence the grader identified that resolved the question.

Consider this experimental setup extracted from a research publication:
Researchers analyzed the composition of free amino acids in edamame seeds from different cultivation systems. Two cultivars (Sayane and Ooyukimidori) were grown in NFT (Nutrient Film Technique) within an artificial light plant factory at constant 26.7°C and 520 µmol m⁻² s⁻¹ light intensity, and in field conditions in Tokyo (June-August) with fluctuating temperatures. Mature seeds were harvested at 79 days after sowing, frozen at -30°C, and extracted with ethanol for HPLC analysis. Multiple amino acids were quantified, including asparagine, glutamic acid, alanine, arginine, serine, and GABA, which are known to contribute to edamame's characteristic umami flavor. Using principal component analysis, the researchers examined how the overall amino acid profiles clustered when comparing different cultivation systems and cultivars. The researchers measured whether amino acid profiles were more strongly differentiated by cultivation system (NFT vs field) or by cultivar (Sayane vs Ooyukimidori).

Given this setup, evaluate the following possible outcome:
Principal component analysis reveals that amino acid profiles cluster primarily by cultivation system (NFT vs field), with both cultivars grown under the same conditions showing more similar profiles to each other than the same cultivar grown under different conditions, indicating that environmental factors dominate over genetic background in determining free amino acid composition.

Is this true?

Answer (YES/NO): YES